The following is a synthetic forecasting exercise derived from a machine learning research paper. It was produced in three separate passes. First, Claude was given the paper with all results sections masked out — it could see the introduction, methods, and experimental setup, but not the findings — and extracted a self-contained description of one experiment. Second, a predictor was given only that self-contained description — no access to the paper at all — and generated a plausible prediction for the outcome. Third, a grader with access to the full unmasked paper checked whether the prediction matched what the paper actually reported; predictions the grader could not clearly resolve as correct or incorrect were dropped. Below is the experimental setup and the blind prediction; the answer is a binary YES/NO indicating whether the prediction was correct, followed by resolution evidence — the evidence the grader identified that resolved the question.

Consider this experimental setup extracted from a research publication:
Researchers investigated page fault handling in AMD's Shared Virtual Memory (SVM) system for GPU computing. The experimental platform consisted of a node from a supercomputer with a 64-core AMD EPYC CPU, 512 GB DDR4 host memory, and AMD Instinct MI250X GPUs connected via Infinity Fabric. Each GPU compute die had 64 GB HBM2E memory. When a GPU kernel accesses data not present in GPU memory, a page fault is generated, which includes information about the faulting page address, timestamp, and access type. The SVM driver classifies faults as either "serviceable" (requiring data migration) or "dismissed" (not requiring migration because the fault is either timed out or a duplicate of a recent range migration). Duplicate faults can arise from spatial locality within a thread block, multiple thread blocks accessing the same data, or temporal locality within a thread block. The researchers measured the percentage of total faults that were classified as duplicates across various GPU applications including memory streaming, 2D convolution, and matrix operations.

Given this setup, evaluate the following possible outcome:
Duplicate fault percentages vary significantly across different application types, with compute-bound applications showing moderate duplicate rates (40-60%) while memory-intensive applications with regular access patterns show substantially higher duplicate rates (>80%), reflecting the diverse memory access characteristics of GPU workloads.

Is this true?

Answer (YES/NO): NO